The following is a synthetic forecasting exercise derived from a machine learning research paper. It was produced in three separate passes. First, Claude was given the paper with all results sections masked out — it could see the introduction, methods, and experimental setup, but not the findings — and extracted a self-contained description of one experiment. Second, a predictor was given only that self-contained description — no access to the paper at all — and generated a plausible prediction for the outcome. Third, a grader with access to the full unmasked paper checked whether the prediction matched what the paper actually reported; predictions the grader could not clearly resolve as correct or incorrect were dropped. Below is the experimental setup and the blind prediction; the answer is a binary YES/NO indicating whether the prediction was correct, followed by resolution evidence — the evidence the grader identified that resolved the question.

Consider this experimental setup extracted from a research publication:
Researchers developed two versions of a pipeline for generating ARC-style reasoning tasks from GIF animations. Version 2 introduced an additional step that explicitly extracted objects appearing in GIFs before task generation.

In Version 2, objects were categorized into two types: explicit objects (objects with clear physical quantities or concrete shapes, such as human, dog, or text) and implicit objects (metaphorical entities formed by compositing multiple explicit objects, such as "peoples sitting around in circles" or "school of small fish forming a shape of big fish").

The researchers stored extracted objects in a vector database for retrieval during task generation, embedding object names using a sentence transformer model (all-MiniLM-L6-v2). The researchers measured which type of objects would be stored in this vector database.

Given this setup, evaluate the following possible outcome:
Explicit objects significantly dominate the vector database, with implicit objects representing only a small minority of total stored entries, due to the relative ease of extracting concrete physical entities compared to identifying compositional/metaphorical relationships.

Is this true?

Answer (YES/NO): NO